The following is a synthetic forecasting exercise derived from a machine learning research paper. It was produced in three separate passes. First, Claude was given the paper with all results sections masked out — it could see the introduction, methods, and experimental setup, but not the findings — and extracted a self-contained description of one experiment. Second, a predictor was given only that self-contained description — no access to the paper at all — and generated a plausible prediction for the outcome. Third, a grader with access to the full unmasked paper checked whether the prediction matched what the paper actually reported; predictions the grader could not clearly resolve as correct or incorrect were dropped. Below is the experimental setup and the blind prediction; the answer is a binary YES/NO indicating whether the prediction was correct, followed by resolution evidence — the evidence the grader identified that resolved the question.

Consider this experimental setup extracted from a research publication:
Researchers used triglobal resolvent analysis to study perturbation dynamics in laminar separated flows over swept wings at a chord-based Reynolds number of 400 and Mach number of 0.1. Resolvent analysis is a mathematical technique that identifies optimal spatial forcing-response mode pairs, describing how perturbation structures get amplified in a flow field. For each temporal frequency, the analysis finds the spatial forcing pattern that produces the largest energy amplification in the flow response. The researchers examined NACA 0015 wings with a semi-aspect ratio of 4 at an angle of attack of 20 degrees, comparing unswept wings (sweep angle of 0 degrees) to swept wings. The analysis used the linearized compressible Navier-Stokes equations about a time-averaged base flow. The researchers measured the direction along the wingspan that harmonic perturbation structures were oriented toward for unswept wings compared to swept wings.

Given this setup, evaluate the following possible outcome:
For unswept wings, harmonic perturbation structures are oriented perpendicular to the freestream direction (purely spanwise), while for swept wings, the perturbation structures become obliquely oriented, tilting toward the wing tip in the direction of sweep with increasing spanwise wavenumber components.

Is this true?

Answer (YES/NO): NO